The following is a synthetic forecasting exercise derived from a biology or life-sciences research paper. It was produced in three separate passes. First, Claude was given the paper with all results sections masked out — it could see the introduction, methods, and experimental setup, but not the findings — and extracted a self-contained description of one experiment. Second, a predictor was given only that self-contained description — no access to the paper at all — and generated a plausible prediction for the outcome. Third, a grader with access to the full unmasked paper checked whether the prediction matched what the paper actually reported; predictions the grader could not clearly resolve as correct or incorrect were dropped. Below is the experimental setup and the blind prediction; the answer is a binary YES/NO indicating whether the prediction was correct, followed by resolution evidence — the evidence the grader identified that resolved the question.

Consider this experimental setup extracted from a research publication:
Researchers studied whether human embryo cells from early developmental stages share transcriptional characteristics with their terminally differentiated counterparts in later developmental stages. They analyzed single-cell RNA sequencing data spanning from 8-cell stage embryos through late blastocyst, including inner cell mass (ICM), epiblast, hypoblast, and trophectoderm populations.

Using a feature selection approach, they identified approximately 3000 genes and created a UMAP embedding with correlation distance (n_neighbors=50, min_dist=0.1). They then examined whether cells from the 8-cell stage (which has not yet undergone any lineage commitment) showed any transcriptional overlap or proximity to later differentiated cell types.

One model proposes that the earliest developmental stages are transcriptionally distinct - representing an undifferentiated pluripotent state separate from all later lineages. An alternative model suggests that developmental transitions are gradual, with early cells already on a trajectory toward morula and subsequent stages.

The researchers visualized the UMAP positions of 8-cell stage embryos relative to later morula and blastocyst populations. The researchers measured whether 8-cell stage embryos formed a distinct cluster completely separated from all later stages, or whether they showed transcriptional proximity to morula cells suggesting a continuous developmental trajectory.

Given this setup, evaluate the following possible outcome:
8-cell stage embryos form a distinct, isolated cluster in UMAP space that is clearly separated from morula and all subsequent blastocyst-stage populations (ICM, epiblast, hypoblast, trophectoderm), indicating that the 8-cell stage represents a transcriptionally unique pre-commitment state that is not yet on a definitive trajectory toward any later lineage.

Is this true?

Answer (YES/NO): NO